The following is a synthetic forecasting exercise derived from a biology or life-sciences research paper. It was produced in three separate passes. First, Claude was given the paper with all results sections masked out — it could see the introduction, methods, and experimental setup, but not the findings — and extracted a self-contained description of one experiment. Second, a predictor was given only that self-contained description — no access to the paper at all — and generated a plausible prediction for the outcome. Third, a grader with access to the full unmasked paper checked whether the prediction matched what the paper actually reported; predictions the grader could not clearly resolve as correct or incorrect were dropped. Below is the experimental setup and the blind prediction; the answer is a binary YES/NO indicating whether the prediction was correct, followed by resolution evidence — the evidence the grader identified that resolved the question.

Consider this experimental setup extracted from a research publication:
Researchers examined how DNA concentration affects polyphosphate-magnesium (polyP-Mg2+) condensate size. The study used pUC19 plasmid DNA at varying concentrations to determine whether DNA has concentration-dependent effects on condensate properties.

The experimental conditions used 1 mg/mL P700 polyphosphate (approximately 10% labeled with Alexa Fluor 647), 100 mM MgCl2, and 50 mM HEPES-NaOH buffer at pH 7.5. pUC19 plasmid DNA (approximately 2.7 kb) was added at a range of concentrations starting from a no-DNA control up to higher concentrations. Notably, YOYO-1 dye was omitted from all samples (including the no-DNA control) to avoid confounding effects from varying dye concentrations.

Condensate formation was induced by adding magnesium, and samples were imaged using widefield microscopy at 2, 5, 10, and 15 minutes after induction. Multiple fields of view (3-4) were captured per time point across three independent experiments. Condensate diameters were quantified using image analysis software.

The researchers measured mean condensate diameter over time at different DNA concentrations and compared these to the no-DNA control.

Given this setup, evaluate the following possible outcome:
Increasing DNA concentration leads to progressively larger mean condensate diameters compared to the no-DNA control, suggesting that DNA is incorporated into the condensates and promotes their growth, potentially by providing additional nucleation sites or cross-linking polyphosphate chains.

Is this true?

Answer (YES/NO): NO